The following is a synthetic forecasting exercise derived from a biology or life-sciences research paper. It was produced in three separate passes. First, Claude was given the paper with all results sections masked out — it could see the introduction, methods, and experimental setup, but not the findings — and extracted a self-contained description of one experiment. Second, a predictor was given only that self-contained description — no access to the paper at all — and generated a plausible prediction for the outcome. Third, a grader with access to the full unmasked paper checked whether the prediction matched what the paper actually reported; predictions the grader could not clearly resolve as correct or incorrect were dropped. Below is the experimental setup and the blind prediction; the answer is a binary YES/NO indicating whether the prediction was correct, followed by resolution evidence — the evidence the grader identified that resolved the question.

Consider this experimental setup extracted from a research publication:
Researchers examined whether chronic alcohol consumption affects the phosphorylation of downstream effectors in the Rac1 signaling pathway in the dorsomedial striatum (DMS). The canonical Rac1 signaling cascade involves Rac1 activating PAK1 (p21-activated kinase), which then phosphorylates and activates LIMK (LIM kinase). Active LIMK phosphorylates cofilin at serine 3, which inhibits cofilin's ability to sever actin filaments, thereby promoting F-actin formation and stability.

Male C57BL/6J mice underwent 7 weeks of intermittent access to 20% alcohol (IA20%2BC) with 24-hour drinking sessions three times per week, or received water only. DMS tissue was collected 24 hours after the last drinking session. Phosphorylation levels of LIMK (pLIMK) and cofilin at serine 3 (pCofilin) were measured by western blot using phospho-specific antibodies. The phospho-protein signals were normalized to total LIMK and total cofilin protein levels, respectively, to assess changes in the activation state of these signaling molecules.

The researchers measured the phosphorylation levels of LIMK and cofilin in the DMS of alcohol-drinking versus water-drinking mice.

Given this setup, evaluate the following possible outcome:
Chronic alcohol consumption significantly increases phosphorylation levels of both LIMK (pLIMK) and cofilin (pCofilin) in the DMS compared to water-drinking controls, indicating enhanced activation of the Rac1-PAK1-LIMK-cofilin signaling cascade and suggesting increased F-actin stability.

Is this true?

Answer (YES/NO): YES